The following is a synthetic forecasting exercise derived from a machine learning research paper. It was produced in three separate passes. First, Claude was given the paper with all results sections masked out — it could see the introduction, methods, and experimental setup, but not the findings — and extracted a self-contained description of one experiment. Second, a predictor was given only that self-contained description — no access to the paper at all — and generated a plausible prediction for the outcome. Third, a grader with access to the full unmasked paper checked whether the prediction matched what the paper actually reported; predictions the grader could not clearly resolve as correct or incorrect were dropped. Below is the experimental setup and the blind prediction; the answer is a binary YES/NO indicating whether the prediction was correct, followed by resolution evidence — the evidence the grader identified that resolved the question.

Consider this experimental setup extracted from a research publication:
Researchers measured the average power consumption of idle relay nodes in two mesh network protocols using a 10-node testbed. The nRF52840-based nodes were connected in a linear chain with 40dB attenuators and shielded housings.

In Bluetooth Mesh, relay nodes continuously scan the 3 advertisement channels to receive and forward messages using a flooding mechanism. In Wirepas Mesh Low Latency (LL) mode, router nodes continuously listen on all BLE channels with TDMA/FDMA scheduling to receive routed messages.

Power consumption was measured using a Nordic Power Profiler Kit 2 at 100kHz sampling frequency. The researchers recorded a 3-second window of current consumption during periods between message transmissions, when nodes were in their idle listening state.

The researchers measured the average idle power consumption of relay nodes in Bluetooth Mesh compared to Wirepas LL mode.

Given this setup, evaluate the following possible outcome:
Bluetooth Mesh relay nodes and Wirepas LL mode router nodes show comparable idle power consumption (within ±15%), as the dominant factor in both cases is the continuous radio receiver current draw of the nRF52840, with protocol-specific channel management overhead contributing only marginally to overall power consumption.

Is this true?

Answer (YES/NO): YES